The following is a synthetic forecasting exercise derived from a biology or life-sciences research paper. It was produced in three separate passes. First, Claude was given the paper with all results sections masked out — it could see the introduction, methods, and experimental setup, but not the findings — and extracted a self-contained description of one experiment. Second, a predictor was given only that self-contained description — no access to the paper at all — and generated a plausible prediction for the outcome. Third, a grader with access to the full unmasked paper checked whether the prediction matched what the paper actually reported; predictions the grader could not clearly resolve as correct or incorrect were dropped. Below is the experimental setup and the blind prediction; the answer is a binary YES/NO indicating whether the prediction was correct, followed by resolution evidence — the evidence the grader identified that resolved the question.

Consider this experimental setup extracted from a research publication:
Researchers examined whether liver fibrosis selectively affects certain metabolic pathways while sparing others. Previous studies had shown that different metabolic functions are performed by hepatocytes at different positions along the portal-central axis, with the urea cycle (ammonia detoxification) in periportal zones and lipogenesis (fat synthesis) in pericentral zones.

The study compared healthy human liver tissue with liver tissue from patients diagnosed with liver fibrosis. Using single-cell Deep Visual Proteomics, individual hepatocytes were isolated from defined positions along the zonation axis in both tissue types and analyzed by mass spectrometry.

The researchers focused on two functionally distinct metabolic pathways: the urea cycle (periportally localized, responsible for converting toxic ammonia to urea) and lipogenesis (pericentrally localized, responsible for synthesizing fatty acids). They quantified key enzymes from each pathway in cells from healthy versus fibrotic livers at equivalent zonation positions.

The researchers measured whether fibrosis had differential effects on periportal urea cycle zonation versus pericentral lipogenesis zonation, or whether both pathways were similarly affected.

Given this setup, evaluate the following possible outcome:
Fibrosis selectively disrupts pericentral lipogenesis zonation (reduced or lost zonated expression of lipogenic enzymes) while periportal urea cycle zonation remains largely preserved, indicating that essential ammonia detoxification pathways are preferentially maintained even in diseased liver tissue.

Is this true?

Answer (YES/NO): NO